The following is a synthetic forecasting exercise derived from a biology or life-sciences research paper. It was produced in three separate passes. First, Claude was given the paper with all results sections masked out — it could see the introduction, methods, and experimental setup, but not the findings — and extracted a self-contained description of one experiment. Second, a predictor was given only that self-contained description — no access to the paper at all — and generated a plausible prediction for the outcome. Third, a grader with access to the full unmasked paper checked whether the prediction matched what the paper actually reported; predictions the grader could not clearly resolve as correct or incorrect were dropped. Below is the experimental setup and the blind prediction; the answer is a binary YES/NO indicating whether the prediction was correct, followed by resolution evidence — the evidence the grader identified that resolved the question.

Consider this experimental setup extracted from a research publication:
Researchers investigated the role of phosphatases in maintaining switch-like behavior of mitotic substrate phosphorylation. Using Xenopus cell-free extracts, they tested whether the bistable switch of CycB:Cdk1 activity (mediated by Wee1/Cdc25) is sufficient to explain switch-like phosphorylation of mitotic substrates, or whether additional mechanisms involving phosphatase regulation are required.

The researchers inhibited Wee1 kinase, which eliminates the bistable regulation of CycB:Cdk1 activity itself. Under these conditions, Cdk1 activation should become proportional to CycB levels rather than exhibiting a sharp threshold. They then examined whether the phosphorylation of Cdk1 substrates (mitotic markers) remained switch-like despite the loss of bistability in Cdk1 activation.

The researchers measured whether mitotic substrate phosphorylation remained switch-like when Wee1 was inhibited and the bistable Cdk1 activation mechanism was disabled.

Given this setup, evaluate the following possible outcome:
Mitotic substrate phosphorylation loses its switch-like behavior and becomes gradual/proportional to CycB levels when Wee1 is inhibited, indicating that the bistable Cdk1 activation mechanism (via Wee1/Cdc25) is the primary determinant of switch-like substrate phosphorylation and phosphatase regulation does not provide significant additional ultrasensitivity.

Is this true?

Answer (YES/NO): NO